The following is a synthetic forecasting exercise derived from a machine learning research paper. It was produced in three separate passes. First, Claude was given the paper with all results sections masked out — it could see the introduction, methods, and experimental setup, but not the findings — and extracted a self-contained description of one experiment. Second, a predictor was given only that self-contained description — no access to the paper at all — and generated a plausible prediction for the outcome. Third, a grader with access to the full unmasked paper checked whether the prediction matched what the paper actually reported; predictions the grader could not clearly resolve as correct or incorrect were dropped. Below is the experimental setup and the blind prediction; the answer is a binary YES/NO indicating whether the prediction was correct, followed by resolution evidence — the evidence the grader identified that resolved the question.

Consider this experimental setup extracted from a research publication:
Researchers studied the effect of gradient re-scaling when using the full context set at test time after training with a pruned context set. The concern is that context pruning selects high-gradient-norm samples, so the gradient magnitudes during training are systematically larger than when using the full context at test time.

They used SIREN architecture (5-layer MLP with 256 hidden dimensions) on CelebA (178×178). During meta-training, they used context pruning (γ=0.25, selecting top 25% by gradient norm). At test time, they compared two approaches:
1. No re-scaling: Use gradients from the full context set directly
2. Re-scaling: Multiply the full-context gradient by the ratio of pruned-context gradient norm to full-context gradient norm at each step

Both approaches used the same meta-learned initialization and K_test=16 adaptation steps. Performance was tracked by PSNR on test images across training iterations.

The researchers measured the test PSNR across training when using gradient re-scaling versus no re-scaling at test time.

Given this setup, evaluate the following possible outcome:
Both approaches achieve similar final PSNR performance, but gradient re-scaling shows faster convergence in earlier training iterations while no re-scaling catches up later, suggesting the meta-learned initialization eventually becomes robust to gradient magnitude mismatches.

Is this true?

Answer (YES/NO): NO